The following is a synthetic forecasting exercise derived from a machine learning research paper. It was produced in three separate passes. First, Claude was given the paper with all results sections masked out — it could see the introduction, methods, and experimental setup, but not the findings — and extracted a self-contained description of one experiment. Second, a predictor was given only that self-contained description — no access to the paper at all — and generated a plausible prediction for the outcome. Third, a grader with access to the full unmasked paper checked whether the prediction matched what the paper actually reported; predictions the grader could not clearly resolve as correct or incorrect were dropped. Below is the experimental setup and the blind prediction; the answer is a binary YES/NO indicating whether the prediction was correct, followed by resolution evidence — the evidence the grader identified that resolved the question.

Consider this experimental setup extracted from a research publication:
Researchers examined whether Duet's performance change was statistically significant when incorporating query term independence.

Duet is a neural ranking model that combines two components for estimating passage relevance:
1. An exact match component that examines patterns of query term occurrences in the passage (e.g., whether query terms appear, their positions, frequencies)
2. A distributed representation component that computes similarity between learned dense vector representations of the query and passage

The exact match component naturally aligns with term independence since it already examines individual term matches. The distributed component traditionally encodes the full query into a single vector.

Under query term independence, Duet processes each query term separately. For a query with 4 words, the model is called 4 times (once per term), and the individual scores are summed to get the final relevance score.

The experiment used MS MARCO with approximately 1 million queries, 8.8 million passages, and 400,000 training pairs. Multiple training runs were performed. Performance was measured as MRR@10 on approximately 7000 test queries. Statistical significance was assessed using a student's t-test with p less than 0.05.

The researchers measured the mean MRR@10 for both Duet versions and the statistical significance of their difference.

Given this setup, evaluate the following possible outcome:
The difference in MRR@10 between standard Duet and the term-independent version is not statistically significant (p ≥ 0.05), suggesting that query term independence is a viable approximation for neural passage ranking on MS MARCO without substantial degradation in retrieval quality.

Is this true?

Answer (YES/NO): YES